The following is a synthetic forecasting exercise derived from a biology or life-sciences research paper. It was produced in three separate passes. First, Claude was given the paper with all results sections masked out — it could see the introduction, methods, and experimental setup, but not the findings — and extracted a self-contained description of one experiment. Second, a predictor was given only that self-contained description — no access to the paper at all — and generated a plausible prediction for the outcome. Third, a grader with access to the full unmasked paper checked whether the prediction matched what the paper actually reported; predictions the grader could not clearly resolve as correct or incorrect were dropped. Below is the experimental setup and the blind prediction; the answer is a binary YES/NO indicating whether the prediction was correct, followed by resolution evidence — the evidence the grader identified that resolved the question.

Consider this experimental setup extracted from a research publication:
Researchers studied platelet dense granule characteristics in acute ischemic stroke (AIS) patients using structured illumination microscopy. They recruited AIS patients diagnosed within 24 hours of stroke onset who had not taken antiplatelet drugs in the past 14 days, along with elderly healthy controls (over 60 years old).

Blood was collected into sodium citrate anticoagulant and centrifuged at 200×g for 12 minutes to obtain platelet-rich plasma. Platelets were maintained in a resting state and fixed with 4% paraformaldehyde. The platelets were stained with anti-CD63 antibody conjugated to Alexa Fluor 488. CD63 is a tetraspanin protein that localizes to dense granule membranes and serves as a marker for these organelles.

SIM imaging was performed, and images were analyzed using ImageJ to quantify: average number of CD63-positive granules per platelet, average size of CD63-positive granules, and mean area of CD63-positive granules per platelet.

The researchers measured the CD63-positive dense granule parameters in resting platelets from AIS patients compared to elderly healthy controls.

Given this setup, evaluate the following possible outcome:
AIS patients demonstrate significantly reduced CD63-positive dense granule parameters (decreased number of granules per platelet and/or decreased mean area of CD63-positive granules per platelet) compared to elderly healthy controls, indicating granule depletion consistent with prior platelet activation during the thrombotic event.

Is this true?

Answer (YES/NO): NO